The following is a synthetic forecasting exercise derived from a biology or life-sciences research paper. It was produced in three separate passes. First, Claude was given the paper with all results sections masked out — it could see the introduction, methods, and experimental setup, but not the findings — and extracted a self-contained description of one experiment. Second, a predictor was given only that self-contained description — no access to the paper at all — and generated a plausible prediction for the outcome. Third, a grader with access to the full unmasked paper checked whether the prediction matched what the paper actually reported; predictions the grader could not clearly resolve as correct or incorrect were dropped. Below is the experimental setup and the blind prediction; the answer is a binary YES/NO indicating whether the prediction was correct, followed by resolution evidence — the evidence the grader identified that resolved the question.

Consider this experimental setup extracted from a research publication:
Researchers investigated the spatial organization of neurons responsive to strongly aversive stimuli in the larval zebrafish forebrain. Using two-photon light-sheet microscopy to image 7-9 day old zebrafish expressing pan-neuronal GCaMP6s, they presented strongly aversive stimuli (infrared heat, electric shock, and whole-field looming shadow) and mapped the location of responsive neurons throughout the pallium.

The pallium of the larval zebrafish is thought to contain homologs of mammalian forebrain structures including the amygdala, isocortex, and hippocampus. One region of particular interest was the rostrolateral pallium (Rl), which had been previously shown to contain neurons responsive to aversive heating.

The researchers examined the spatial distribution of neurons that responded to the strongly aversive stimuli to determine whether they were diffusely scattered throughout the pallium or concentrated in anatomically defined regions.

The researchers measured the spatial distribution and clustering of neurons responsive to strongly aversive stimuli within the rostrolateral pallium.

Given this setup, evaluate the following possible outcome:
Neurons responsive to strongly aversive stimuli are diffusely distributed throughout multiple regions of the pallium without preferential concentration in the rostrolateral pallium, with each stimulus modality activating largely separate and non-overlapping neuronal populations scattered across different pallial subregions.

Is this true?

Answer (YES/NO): NO